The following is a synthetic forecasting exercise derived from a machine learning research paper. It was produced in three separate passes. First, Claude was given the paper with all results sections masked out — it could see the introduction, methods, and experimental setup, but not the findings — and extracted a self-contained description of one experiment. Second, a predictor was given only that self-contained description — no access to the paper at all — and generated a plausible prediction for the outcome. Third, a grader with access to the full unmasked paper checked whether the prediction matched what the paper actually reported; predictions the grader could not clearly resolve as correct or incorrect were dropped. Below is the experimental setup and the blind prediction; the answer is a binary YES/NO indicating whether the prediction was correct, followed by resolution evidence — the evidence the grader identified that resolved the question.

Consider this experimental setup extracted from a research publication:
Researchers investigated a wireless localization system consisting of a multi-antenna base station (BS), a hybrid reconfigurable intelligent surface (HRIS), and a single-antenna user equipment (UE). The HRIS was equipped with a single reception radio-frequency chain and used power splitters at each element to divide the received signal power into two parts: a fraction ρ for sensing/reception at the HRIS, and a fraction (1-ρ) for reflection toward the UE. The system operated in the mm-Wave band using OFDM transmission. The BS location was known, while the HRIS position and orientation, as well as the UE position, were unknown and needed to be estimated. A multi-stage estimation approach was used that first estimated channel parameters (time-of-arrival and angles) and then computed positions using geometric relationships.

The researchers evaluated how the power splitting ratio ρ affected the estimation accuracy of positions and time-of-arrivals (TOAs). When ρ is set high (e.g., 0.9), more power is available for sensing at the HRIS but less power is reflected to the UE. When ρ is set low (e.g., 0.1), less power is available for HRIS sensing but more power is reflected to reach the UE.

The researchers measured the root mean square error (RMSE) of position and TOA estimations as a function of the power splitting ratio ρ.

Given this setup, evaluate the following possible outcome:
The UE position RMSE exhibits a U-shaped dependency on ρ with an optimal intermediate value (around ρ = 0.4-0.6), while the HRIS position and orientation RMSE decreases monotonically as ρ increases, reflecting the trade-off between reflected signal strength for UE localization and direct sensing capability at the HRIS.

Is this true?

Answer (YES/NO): NO